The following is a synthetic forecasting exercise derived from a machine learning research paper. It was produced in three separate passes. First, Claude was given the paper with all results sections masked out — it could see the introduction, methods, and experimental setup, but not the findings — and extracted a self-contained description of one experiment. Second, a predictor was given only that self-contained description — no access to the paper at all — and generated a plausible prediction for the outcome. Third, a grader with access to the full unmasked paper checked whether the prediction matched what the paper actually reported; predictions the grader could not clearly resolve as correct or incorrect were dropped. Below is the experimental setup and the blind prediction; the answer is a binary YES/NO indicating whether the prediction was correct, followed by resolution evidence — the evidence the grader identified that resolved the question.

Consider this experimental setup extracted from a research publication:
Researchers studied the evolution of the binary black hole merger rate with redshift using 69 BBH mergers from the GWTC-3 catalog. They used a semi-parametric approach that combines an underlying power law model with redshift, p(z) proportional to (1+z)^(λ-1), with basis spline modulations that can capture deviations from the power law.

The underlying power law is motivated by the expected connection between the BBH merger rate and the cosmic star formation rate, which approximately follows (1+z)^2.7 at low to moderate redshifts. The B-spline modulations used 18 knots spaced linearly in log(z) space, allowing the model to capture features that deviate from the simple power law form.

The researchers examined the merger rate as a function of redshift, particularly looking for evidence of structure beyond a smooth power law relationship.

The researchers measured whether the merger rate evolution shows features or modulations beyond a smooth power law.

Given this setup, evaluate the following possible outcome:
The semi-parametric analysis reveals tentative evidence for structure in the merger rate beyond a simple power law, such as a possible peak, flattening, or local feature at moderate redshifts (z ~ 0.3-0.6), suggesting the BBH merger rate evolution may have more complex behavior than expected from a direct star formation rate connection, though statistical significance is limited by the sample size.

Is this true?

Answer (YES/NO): NO